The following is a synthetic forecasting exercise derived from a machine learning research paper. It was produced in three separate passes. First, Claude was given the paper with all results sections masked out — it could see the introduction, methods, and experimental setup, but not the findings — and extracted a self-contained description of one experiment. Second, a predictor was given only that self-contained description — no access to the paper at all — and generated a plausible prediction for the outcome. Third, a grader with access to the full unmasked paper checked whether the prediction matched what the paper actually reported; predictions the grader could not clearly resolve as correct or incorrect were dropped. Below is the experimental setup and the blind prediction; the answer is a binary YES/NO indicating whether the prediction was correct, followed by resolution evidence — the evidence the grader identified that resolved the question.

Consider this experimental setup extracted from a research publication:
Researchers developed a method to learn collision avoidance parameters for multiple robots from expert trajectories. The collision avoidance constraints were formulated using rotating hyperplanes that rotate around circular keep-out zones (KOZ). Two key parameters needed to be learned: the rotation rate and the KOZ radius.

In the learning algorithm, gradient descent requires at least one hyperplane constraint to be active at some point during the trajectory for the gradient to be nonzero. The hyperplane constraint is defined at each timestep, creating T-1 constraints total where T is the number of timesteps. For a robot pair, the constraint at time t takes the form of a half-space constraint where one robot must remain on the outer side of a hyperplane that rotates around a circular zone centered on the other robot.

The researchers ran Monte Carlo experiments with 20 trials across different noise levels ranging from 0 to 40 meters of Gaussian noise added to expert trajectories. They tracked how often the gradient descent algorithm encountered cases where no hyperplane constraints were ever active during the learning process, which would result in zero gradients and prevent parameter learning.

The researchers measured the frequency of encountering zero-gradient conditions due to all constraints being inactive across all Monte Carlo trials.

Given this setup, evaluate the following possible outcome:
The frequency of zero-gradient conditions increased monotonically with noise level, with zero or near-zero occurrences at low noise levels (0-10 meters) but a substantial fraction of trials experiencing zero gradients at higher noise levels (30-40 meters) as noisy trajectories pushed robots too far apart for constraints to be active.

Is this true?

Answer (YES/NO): NO